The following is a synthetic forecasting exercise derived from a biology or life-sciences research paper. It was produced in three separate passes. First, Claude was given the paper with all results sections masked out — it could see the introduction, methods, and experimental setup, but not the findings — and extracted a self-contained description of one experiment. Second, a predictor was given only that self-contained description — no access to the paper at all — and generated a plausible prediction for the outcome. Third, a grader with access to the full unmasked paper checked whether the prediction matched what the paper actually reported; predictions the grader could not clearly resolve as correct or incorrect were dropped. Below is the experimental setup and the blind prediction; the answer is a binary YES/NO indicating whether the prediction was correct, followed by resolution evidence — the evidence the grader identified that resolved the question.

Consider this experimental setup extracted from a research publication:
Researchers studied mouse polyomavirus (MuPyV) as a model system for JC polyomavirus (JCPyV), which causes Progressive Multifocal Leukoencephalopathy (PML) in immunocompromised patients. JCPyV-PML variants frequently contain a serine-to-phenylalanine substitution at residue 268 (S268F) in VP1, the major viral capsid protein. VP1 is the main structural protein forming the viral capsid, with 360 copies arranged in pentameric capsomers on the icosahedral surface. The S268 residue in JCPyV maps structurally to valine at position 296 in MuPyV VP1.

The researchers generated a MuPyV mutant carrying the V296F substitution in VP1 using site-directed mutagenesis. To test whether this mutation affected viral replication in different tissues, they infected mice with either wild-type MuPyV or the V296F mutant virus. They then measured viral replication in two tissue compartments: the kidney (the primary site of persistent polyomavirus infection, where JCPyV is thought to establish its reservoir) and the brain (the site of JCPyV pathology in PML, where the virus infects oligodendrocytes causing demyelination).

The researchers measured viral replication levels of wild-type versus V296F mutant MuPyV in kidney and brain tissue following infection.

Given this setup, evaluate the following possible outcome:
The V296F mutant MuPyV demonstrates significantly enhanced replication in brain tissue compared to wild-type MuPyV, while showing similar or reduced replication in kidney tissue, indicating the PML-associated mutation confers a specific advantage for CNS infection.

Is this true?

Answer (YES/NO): NO